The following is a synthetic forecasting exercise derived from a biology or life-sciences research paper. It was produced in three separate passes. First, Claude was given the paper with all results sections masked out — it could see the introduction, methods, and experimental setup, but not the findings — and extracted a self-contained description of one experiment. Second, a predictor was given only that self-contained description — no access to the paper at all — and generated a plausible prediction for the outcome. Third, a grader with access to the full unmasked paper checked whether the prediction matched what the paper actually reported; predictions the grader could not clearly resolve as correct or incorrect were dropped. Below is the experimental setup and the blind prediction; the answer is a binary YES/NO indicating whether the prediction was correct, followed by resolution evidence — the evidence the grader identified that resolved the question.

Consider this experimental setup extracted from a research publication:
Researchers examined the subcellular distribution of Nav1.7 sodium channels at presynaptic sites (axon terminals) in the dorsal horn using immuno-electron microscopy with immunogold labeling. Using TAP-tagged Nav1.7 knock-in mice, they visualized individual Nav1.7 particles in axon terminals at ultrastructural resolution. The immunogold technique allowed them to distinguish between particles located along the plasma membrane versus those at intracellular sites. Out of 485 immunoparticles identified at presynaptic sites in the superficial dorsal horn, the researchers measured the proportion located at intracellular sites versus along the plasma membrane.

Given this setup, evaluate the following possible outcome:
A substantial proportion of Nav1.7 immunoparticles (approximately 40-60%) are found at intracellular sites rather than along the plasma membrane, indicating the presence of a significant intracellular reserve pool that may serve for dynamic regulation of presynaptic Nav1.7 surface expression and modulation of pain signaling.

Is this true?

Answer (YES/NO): YES